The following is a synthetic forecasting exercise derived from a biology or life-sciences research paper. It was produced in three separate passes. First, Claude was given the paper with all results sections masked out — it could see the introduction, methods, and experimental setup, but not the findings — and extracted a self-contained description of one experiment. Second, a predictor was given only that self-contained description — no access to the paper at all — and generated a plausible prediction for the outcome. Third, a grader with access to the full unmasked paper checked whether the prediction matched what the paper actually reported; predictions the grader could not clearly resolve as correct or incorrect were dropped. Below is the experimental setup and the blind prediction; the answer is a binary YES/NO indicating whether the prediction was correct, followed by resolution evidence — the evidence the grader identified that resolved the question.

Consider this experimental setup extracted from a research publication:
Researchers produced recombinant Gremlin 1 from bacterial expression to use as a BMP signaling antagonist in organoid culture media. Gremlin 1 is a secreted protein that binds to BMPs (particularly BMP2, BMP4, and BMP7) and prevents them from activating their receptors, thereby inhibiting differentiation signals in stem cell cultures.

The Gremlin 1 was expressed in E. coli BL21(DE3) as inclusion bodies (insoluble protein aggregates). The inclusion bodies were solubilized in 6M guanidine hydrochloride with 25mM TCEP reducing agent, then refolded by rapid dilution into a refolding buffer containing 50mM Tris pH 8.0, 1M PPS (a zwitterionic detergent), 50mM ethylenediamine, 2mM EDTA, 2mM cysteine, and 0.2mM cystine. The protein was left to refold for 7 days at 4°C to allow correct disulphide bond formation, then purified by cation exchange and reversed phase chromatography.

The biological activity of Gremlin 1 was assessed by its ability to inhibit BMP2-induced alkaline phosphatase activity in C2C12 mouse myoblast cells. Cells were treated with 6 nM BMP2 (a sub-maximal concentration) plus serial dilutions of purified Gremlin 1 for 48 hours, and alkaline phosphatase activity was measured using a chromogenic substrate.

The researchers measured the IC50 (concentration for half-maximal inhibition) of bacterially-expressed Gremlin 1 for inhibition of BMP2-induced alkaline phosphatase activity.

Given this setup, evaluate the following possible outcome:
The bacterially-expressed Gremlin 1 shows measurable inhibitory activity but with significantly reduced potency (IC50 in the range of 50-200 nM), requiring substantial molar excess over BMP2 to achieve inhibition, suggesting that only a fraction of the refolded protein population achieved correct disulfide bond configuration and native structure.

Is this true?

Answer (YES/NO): NO